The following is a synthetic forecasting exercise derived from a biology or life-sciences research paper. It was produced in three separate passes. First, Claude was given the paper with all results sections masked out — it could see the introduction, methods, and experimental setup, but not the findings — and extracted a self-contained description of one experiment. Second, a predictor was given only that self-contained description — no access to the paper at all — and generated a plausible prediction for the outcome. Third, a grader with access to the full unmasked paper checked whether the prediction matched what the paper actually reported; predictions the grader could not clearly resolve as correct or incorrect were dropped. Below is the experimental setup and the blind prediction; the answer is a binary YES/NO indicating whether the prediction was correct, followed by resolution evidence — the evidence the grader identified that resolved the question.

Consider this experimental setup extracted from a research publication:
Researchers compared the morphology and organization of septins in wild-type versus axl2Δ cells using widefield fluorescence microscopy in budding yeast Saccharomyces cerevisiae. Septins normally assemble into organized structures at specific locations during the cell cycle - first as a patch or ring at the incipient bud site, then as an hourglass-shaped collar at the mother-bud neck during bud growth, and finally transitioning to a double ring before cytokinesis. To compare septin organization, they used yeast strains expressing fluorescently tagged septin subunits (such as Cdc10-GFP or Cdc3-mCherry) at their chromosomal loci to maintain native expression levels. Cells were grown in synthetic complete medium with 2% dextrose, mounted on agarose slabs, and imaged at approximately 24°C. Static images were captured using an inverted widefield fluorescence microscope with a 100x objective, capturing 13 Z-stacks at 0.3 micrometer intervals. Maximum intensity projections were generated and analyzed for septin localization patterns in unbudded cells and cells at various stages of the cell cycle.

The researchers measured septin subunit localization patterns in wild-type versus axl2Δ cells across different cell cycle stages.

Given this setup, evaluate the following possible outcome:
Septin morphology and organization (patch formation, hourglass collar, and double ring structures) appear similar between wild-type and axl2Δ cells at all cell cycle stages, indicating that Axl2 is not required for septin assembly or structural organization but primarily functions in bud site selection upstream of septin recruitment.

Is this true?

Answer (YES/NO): NO